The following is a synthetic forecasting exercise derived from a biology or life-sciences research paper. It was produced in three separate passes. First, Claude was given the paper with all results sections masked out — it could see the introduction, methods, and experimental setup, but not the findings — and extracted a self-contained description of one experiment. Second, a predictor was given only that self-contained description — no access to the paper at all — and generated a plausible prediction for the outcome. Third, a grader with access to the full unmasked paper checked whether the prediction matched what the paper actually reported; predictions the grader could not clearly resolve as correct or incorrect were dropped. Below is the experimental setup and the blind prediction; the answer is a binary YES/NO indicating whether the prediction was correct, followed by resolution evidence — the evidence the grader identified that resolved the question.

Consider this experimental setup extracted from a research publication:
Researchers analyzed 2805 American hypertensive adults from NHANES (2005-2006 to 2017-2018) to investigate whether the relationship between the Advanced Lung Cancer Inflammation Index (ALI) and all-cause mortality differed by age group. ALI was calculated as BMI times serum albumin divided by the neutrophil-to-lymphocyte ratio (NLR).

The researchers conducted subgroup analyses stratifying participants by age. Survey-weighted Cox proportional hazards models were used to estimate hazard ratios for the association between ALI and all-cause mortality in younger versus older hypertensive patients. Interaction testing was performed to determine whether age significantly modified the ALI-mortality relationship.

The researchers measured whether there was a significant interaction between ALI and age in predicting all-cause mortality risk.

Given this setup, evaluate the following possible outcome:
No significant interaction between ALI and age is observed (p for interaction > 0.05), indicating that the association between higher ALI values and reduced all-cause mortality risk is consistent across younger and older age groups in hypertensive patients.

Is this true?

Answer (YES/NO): YES